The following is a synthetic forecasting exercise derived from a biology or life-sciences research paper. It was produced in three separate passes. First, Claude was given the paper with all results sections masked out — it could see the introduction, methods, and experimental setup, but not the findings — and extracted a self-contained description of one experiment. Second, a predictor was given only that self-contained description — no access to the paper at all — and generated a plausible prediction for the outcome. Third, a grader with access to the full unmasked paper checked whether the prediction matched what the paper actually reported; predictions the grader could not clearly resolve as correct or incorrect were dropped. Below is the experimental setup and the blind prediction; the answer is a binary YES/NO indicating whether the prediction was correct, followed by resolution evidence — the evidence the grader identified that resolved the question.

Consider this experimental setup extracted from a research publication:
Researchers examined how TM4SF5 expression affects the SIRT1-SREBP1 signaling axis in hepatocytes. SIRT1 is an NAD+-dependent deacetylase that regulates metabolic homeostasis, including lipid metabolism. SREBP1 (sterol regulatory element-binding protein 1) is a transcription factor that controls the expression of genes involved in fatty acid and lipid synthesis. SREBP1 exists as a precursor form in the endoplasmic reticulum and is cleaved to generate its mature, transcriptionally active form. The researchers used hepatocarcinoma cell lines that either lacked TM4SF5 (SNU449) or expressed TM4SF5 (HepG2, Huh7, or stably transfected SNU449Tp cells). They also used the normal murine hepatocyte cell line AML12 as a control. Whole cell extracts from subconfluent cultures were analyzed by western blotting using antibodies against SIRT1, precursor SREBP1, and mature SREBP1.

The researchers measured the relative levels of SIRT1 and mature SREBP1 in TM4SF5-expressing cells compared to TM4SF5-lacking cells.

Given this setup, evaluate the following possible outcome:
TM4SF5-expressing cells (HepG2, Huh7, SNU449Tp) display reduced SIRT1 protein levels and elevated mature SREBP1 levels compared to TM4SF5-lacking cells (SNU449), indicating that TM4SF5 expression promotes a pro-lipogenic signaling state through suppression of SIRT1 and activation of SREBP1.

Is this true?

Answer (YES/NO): YES